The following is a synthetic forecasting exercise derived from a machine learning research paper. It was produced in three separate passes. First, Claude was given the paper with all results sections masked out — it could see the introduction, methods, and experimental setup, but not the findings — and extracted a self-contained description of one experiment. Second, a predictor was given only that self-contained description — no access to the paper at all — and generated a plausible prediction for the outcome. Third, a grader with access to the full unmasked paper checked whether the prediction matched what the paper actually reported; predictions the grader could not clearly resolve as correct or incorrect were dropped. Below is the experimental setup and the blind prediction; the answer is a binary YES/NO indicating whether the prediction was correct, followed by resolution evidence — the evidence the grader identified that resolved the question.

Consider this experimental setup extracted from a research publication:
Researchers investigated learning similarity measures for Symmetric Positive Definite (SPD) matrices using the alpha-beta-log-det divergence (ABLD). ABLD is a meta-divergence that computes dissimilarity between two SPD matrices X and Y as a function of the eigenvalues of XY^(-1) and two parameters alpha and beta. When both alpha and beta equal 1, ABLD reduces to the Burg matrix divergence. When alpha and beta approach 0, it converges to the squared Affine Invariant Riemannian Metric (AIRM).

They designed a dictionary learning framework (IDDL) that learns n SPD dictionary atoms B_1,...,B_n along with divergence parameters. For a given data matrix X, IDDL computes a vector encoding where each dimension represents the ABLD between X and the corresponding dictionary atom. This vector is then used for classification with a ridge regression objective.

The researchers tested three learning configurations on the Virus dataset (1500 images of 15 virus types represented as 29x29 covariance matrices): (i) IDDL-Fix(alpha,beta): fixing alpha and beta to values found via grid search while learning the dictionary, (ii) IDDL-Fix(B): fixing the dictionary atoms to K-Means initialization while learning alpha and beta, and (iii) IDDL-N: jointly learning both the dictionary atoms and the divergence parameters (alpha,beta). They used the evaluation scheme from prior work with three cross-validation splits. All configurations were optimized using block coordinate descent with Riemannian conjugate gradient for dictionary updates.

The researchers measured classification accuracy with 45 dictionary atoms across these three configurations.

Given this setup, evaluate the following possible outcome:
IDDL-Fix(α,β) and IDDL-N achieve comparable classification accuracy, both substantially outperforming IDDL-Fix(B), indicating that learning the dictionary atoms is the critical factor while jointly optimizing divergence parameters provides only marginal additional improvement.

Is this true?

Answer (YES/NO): NO